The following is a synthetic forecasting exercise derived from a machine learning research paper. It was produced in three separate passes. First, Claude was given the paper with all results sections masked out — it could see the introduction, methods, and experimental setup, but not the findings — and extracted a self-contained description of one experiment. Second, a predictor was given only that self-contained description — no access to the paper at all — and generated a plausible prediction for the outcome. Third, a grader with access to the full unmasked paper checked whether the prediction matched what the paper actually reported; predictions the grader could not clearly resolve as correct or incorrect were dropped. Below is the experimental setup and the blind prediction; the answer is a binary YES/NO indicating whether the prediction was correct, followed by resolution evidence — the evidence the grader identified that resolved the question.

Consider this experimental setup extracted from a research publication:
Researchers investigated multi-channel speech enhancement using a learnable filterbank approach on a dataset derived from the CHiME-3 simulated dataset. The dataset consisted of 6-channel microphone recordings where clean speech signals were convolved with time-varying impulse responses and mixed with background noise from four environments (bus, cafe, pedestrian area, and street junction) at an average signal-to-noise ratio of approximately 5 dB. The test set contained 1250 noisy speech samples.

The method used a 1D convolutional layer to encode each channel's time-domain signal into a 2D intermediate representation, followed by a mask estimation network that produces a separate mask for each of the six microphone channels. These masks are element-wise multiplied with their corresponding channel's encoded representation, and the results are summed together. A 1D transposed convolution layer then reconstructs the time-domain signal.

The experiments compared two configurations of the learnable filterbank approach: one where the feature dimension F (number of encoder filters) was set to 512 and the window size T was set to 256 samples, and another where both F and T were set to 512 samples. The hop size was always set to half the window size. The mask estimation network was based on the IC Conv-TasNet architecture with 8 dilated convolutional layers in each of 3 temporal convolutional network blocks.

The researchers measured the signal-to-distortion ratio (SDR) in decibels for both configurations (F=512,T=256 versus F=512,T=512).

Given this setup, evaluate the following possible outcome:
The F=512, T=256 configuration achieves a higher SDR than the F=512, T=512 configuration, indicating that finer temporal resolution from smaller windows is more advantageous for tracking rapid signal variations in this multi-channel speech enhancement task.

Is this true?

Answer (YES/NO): YES